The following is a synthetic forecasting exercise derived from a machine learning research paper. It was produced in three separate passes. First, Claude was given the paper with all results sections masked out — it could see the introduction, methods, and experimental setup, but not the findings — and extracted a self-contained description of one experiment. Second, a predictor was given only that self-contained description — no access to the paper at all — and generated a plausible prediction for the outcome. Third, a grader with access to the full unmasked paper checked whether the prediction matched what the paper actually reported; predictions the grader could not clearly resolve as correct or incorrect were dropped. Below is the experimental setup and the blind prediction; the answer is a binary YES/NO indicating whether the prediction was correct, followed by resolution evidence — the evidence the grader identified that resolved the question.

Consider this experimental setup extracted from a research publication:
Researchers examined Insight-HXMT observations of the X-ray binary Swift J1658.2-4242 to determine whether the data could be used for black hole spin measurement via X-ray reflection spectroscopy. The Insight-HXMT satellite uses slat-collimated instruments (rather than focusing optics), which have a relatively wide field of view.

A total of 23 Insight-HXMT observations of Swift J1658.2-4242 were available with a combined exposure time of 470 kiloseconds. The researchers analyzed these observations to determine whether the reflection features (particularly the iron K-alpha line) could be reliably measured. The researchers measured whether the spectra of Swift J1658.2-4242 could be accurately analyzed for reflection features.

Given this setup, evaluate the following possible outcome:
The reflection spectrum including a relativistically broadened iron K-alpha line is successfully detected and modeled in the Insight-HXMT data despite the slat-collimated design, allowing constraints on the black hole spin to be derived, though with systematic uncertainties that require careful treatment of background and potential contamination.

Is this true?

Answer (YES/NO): NO